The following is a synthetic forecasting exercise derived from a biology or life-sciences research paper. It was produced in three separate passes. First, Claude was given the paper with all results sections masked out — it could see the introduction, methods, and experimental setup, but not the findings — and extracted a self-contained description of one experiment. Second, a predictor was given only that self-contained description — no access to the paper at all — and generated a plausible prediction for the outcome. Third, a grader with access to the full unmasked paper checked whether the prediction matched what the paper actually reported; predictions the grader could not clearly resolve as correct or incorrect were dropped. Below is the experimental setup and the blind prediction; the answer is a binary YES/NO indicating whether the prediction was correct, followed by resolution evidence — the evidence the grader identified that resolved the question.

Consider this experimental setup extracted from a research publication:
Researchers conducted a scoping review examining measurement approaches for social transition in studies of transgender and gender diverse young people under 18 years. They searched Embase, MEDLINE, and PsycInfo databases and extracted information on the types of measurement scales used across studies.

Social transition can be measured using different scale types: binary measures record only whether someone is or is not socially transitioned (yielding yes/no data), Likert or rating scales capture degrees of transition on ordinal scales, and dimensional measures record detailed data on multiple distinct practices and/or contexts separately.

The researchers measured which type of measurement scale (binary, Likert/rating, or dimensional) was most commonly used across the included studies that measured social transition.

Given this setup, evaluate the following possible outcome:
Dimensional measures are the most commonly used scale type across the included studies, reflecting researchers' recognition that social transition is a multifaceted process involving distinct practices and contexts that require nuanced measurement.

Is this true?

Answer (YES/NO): NO